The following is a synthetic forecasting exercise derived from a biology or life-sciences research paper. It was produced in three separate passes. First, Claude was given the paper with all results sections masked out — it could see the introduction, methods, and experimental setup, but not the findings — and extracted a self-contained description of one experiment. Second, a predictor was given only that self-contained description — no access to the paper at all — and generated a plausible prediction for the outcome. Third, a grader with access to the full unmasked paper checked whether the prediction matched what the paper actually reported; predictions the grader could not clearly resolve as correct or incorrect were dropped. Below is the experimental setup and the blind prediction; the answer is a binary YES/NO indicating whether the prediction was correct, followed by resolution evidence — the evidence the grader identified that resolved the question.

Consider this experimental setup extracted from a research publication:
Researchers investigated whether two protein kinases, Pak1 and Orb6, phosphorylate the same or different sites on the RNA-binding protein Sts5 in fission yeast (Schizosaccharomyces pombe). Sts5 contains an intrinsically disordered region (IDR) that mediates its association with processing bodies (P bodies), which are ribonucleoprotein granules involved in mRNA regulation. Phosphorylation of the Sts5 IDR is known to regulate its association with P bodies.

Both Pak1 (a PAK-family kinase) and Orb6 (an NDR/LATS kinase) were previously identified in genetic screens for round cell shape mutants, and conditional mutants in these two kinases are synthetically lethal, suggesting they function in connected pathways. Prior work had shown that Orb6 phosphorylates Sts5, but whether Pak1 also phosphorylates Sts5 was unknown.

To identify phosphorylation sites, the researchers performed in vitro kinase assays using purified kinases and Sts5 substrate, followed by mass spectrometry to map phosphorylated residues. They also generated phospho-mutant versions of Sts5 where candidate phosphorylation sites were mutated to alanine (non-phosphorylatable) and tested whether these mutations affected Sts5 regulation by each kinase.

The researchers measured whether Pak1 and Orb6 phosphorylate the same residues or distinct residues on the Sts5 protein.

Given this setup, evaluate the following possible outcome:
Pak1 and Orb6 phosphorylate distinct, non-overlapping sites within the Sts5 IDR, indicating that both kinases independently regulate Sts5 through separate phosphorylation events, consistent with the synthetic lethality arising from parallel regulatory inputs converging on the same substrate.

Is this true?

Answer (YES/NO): YES